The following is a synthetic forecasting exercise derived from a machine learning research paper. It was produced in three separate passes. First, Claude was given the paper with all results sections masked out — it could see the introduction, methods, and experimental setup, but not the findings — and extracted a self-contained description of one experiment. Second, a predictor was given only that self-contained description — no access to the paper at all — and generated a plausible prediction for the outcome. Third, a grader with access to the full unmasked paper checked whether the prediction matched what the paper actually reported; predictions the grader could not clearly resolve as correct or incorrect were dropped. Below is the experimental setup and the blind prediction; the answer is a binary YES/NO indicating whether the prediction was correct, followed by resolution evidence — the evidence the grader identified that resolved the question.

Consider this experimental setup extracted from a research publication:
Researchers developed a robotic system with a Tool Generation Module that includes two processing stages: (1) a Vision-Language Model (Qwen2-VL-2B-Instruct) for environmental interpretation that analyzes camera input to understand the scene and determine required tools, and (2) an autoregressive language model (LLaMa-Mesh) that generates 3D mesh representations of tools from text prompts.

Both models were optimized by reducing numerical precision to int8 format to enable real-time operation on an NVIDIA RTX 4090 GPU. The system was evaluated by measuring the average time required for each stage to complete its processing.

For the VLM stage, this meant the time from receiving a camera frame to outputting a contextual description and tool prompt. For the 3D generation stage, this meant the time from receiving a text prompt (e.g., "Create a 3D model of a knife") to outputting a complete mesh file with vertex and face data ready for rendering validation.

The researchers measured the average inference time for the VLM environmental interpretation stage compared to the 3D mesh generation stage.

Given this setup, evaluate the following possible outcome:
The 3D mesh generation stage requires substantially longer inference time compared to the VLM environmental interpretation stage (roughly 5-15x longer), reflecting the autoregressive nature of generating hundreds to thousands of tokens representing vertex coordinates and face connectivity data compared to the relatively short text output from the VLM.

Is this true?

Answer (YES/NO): NO